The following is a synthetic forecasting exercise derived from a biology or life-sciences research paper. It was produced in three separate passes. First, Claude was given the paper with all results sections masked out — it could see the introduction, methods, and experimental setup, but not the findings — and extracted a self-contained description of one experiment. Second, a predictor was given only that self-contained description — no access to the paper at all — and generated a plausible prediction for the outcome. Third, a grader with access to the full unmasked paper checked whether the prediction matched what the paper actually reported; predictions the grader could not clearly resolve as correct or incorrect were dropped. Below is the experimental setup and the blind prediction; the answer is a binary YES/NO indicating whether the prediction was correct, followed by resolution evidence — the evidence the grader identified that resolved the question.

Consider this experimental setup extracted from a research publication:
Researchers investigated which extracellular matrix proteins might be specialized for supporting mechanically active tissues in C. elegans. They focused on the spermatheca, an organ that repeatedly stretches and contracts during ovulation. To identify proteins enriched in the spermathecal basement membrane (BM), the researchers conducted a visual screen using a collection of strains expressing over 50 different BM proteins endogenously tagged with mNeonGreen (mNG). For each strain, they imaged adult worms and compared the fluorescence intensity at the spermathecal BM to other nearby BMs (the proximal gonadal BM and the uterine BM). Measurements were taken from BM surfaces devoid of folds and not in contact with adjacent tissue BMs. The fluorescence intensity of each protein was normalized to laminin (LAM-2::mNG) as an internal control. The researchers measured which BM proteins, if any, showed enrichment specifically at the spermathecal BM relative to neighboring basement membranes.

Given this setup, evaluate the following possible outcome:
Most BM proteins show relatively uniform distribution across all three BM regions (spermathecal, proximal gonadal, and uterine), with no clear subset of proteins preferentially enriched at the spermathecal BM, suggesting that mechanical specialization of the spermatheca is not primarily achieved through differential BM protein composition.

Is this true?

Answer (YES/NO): NO